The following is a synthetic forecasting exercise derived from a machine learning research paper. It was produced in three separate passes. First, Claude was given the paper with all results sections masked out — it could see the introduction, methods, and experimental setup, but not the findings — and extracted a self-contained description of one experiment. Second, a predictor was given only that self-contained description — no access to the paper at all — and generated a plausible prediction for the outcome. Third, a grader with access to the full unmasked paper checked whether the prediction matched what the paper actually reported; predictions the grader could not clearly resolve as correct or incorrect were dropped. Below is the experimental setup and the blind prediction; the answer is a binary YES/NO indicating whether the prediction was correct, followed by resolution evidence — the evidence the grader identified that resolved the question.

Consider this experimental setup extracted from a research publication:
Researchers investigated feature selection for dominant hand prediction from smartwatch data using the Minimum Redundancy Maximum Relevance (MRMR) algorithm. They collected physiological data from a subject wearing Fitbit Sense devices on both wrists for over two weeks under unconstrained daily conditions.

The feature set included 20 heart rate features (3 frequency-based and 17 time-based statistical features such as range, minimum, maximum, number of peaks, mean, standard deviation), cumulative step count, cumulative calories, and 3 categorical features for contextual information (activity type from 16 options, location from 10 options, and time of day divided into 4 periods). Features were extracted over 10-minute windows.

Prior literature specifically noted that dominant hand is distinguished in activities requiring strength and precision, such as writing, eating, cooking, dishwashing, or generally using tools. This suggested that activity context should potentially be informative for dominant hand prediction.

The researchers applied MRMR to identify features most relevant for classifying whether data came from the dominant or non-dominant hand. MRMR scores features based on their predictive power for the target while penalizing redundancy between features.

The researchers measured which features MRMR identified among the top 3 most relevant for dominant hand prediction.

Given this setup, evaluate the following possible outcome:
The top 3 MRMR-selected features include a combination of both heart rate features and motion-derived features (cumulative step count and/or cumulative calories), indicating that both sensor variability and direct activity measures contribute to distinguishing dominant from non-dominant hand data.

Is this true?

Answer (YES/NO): YES